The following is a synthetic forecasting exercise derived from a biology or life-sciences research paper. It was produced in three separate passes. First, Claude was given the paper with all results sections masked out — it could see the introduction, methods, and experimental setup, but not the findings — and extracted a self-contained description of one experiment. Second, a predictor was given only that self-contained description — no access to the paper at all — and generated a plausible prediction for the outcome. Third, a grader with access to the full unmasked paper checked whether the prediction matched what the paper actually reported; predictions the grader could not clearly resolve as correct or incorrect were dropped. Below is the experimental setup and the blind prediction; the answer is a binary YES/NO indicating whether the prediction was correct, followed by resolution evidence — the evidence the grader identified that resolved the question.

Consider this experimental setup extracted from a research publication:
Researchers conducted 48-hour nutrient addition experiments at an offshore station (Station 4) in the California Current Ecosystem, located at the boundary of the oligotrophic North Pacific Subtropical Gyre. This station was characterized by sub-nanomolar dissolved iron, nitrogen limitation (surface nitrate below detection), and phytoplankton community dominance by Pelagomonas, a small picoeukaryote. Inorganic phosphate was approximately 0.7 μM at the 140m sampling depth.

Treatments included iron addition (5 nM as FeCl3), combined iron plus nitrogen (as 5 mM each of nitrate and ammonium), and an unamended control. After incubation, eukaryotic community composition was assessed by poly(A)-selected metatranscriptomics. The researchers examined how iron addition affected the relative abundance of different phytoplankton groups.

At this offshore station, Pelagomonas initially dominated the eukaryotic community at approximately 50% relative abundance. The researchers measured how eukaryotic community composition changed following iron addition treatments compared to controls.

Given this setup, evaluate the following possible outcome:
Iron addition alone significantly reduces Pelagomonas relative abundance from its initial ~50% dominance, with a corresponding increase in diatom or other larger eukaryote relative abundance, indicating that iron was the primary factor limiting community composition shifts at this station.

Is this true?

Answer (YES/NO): YES